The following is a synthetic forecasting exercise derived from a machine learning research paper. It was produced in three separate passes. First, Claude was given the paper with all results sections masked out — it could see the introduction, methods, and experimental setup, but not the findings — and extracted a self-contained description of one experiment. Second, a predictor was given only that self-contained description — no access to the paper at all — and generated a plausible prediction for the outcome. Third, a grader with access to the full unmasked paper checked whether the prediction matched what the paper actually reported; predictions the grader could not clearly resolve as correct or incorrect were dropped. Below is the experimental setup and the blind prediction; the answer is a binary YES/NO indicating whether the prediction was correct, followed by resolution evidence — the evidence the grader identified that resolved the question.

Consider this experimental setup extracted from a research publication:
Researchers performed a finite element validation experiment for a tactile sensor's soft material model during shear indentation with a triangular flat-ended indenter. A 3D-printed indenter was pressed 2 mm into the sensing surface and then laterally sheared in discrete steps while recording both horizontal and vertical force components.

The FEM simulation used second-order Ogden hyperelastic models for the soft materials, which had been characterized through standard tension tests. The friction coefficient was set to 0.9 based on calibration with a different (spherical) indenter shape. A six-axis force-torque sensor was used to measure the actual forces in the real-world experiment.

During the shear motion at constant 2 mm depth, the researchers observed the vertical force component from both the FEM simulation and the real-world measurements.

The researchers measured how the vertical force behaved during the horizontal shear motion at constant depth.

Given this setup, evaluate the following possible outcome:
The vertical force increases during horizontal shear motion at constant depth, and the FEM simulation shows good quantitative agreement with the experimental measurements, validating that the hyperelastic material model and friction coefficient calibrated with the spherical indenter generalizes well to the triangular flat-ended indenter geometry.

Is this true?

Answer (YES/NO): NO